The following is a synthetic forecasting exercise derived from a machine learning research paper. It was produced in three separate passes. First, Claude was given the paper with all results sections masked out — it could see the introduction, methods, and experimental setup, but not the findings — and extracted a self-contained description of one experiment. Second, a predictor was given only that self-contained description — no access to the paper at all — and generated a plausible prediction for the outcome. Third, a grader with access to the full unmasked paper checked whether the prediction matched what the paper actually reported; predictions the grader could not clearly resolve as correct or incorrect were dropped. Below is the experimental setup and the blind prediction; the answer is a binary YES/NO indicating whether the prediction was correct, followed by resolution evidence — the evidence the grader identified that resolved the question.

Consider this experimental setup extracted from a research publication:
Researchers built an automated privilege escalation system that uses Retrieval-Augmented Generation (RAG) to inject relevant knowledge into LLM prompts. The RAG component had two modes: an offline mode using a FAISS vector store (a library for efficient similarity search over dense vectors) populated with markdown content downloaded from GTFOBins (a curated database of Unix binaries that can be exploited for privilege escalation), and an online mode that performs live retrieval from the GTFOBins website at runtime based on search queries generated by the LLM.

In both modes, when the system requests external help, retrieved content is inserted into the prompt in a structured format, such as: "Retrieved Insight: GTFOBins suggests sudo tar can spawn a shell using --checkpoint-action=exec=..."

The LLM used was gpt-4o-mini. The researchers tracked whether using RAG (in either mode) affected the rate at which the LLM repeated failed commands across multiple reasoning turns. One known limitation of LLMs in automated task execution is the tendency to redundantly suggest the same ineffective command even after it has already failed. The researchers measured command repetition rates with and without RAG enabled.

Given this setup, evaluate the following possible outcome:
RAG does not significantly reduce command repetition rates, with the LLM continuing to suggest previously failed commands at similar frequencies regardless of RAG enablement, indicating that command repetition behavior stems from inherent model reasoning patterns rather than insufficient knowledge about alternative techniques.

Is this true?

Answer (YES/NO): YES